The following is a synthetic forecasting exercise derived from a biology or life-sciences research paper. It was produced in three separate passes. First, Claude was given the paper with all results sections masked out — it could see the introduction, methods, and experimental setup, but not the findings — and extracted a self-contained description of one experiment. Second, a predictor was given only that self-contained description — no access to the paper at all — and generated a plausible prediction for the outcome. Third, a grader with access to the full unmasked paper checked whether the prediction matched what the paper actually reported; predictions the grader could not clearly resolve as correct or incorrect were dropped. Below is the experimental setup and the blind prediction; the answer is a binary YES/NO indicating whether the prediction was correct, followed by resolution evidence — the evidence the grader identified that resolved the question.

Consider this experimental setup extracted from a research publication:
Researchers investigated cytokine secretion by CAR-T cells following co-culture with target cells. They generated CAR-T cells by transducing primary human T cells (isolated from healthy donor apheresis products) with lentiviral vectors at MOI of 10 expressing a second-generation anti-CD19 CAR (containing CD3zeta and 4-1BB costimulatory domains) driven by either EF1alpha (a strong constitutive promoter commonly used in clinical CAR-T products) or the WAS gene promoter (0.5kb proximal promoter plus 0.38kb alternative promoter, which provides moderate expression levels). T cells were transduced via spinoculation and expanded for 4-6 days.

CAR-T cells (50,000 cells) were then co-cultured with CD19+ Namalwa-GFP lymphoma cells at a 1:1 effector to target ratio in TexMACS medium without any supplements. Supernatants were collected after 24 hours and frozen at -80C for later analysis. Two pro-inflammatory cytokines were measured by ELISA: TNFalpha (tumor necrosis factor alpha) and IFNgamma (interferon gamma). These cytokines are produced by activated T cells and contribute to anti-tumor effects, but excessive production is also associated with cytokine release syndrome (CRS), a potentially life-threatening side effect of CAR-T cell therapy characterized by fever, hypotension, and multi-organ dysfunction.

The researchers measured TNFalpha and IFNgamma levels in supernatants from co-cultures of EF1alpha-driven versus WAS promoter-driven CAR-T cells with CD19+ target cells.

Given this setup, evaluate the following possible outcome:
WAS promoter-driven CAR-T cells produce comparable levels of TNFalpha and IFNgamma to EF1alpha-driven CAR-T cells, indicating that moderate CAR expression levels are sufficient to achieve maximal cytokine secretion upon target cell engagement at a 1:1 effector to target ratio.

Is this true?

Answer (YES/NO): NO